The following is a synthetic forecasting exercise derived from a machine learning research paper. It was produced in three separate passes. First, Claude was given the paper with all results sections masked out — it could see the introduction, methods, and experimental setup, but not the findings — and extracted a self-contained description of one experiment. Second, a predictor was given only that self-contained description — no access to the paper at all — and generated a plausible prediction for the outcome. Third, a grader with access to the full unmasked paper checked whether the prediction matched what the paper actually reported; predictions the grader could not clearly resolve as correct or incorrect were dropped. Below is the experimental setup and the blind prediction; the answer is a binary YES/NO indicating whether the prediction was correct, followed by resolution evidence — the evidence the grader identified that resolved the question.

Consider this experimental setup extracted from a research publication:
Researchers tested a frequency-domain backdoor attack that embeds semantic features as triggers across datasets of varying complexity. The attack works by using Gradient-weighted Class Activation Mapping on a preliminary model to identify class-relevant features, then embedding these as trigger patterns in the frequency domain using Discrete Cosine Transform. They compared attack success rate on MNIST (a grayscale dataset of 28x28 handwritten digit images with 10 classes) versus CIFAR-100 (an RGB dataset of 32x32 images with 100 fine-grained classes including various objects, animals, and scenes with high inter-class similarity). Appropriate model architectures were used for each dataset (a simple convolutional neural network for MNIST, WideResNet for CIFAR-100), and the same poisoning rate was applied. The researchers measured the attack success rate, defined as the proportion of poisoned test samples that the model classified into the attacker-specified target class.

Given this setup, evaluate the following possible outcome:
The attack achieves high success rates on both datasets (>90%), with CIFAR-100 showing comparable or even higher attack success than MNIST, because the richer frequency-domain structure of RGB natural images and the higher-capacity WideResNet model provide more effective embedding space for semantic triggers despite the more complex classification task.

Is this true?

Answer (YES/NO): NO